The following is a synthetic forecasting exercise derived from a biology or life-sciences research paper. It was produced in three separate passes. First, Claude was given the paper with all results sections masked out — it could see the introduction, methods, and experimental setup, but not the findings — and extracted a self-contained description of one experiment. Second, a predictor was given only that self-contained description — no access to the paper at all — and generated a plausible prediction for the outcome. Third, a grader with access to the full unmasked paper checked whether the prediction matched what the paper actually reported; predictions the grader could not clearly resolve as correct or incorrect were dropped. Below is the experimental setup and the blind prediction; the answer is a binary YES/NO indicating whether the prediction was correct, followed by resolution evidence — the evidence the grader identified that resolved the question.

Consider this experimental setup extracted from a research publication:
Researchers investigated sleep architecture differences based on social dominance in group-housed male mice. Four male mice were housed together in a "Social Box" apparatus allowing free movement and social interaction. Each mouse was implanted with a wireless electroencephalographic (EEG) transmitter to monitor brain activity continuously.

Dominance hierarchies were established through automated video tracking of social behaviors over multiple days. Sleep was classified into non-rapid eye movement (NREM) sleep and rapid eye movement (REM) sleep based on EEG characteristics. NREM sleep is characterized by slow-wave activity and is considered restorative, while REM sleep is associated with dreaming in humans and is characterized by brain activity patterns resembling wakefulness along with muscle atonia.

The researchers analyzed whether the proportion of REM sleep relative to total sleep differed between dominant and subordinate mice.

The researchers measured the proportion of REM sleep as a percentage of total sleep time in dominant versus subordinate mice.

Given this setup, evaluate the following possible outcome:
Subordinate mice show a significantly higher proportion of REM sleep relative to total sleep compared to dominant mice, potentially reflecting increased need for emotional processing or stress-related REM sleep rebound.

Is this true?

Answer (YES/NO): NO